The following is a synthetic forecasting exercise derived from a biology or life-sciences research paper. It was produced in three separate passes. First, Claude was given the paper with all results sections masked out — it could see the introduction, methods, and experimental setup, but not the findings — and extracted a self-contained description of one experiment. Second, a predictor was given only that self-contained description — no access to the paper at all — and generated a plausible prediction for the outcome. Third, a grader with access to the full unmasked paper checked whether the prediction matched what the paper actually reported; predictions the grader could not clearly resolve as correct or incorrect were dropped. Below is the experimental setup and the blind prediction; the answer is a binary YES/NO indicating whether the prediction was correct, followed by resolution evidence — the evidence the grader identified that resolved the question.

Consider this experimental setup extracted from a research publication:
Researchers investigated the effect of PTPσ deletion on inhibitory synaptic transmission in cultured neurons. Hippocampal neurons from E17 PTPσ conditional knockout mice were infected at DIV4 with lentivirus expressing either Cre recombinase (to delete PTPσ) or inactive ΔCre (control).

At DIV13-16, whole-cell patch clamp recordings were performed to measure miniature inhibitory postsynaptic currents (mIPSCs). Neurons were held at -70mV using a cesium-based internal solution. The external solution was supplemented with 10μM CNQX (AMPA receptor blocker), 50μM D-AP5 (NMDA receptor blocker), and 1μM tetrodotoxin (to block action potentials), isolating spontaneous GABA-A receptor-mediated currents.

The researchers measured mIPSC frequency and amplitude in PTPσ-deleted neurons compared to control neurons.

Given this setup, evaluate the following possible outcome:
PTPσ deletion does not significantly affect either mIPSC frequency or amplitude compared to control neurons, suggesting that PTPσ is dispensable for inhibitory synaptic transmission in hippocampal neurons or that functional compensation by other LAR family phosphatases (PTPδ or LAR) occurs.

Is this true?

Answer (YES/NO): YES